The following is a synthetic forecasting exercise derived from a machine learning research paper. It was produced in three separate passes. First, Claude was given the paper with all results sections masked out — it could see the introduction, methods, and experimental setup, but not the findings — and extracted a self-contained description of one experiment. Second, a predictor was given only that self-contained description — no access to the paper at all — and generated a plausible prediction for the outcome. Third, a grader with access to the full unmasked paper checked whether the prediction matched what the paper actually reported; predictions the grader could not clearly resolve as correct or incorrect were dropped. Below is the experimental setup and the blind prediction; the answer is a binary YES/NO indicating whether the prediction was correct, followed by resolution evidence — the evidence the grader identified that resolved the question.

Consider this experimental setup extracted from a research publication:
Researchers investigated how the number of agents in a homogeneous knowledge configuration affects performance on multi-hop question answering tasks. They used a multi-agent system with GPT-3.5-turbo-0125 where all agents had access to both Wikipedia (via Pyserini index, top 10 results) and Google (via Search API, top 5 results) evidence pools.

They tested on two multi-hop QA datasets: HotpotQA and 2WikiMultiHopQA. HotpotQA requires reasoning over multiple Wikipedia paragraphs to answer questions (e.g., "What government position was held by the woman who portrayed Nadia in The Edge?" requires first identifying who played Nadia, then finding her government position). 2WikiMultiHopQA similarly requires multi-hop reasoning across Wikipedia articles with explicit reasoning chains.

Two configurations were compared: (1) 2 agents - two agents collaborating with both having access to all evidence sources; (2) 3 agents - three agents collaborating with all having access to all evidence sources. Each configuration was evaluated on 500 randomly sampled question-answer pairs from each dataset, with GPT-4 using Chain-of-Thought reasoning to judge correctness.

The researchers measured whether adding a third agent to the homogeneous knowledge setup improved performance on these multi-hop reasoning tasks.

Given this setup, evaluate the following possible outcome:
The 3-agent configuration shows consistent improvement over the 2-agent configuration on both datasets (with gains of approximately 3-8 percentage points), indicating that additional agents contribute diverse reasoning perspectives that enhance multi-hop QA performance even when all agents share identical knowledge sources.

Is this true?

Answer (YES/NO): NO